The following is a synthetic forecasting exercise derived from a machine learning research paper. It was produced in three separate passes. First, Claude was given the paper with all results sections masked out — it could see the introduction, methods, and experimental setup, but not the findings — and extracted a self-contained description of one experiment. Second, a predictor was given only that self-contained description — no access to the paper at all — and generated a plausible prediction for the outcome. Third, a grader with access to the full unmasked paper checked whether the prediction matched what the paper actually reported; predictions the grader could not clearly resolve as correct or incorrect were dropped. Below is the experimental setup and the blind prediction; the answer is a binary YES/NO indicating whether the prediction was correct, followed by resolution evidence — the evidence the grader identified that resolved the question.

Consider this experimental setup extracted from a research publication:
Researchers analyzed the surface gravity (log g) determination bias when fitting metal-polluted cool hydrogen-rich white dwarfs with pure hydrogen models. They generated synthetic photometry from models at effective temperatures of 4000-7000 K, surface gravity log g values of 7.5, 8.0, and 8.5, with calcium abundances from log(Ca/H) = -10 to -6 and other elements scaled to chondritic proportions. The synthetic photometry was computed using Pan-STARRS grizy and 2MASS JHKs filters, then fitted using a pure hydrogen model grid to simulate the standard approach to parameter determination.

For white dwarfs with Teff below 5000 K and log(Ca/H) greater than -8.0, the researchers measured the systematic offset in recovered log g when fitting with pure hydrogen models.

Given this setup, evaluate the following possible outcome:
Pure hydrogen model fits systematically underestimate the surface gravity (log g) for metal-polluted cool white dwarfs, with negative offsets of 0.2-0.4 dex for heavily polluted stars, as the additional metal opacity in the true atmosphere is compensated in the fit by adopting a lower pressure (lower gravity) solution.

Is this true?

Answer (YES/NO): NO